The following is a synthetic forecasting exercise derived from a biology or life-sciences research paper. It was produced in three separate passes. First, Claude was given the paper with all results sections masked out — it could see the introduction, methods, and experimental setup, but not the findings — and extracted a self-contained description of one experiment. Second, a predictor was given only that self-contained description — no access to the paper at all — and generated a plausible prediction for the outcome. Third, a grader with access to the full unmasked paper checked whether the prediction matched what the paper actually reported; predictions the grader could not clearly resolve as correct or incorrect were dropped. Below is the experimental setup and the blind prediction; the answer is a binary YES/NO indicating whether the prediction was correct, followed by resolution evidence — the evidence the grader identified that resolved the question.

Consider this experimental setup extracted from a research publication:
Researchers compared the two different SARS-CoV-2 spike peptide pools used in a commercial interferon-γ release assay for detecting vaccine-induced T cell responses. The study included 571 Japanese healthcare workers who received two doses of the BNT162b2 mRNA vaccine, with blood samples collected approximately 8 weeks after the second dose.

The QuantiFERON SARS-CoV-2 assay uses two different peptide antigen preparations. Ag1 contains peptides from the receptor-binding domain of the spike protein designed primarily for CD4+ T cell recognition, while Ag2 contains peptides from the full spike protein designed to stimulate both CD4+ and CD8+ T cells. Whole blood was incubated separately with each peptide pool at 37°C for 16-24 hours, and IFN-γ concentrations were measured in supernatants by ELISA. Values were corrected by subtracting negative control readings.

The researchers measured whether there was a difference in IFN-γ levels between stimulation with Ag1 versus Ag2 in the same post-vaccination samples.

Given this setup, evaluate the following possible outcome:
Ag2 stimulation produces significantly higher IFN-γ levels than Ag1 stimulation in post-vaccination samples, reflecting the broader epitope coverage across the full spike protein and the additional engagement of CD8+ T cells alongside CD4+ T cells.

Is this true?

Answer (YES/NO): YES